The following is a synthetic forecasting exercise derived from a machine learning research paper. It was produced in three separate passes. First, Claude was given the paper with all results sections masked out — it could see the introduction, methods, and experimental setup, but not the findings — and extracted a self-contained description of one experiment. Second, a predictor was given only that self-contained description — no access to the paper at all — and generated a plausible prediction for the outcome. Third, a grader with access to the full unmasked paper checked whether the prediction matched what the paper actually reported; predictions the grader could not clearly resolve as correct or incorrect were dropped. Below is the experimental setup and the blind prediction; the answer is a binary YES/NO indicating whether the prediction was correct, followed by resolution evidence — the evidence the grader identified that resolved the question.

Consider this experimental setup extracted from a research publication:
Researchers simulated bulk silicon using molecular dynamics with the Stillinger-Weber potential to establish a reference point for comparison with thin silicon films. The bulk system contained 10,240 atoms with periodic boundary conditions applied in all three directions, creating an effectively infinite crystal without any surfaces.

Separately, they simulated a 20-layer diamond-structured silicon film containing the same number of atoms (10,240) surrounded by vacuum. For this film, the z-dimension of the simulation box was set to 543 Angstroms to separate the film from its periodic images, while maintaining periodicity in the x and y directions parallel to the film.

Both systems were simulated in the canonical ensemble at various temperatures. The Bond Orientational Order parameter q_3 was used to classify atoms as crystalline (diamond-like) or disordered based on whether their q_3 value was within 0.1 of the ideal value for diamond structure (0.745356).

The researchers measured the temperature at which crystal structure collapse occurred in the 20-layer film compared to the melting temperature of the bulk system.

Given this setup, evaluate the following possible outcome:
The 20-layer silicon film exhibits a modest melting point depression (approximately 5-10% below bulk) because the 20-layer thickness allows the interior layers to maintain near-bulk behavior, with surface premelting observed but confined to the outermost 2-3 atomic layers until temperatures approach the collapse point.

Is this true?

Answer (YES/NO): NO